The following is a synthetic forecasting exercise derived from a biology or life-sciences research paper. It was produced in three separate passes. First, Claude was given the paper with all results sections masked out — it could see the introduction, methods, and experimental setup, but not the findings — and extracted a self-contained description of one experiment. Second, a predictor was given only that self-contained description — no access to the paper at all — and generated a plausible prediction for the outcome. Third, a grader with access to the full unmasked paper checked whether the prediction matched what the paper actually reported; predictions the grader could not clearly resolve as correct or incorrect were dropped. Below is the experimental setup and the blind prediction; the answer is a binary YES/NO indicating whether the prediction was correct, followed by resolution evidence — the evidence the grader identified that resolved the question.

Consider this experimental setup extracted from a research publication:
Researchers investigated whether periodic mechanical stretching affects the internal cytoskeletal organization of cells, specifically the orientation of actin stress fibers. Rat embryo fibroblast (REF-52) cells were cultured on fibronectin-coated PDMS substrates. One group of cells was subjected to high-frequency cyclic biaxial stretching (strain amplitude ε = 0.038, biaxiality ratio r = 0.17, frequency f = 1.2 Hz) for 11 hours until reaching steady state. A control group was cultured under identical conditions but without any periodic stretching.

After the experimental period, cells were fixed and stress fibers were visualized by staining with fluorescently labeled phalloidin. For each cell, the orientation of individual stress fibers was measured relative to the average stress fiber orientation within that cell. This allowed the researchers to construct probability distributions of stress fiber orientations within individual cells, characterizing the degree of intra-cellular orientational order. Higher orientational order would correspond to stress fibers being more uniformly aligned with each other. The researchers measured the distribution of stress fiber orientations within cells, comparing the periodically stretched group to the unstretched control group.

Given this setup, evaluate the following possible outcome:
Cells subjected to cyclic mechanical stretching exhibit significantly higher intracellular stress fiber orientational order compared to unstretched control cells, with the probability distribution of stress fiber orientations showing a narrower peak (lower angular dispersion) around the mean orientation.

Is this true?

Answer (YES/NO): YES